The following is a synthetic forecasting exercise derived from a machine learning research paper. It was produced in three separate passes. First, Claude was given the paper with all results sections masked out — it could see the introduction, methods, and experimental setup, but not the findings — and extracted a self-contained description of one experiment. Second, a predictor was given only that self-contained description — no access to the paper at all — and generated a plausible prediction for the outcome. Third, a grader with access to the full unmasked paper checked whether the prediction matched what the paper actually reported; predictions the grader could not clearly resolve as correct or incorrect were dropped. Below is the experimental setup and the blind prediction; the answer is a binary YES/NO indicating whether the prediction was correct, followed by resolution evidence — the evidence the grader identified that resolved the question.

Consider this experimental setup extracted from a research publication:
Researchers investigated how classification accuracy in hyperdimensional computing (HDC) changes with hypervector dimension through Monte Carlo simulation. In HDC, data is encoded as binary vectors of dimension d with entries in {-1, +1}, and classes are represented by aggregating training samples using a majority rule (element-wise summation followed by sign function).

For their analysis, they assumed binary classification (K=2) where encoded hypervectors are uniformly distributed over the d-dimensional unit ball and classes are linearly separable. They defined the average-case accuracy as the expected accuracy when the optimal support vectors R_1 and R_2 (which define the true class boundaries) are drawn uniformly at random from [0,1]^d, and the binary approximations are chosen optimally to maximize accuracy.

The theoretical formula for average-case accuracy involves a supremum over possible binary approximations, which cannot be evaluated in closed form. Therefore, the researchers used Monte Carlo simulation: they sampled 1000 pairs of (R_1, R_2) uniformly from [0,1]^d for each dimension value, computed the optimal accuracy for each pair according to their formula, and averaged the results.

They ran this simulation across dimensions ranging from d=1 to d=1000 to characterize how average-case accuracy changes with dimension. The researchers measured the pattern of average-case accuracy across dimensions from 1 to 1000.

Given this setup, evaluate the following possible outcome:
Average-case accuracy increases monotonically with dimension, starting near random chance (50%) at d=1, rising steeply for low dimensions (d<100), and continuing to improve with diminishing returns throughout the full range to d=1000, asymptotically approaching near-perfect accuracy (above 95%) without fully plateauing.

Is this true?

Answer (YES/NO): NO